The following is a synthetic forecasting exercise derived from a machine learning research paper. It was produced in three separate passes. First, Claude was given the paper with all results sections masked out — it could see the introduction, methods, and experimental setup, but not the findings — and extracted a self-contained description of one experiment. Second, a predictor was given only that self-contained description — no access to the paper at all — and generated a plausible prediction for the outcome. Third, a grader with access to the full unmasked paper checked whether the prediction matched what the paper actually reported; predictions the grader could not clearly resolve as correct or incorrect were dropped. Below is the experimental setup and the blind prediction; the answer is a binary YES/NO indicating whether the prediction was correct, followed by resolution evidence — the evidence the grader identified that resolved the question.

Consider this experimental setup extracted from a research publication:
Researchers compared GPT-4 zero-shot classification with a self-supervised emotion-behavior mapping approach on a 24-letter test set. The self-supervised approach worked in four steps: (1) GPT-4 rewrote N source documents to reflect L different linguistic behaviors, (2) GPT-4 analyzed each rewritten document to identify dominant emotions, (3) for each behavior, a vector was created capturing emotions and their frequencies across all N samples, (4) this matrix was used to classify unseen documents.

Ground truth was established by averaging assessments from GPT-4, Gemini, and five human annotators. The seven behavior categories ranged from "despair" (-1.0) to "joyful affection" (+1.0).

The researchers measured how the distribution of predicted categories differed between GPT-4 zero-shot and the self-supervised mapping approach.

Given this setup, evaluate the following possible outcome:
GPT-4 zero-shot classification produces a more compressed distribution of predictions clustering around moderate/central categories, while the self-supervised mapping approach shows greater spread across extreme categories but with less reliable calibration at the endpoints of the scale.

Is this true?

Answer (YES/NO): NO